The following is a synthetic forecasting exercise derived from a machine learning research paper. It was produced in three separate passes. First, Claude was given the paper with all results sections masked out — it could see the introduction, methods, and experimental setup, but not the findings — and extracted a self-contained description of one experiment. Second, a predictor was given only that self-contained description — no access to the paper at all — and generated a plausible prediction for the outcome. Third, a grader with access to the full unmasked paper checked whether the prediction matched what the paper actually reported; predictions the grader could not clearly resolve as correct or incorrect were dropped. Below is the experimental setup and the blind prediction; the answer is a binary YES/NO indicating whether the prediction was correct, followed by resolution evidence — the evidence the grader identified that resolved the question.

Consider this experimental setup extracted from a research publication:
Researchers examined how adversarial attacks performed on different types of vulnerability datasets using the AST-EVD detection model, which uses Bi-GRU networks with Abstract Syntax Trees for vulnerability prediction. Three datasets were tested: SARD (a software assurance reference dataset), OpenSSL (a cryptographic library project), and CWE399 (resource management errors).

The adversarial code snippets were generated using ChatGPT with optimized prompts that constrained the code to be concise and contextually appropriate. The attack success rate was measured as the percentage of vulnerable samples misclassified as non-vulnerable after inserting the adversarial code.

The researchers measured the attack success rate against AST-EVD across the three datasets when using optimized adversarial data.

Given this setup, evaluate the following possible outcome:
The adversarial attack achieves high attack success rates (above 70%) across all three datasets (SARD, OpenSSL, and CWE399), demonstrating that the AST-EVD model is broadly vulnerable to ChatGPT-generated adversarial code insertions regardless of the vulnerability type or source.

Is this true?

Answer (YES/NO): YES